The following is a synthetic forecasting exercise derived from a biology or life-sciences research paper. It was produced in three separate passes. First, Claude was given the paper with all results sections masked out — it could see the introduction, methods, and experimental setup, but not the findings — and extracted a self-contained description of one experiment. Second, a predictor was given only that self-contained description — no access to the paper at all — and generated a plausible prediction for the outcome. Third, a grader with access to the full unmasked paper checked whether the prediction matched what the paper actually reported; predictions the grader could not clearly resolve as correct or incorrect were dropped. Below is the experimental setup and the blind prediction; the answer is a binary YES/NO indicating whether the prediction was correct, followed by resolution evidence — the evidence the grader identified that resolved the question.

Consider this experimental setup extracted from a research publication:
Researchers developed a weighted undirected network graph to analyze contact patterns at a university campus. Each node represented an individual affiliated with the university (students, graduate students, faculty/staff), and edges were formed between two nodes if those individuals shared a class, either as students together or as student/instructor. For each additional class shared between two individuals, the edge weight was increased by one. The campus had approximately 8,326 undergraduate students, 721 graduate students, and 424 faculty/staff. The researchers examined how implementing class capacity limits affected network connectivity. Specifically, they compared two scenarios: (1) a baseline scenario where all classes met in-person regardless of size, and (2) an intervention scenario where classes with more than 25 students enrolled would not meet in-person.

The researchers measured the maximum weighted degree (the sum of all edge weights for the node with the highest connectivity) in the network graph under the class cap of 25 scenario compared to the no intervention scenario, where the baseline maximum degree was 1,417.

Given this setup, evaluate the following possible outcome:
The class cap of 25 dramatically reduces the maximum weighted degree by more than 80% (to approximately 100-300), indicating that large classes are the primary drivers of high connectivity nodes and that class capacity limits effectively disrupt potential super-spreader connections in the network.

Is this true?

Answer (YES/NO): NO